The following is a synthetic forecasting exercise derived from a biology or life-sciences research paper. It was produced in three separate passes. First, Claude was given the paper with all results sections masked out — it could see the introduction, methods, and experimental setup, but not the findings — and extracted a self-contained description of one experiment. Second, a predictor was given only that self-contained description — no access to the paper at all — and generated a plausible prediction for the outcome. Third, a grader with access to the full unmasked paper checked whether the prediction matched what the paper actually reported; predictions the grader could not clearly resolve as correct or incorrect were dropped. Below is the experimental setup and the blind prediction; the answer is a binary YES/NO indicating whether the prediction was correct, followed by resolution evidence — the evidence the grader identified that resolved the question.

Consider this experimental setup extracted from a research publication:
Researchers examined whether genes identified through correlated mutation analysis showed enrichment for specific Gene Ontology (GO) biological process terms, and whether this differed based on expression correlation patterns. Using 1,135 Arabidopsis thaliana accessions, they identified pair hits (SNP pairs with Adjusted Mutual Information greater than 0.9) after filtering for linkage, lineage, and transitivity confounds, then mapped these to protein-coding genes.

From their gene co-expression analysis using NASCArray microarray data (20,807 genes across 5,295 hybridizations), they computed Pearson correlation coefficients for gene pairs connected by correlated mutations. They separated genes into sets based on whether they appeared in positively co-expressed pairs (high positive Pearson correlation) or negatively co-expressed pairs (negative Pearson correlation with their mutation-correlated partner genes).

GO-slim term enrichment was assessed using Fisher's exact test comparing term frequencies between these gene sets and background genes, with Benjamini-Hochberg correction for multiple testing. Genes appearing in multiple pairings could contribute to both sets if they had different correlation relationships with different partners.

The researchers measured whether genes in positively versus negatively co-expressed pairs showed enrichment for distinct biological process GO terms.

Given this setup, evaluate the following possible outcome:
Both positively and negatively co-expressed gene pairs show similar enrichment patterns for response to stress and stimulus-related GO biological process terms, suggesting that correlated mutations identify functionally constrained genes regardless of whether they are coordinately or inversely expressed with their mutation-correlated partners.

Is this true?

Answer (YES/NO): NO